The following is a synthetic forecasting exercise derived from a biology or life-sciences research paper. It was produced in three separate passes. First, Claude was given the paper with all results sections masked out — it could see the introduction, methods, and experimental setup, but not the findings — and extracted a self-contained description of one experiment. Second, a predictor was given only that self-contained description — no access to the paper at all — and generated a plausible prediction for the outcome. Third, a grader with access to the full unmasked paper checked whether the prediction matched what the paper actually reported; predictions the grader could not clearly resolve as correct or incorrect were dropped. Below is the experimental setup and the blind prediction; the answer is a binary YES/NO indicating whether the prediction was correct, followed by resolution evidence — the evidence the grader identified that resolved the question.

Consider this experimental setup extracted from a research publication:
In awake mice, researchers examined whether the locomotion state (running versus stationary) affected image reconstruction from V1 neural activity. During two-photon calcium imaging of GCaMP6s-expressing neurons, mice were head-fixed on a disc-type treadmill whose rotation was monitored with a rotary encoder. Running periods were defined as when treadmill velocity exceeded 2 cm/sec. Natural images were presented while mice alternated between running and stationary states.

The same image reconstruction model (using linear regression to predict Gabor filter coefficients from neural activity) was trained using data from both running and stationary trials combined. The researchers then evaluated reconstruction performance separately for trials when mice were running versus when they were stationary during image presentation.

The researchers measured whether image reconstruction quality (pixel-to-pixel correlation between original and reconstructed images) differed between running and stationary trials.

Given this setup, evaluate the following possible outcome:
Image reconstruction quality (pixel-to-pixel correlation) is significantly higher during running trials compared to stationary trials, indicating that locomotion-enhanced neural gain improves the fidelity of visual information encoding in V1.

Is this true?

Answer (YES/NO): NO